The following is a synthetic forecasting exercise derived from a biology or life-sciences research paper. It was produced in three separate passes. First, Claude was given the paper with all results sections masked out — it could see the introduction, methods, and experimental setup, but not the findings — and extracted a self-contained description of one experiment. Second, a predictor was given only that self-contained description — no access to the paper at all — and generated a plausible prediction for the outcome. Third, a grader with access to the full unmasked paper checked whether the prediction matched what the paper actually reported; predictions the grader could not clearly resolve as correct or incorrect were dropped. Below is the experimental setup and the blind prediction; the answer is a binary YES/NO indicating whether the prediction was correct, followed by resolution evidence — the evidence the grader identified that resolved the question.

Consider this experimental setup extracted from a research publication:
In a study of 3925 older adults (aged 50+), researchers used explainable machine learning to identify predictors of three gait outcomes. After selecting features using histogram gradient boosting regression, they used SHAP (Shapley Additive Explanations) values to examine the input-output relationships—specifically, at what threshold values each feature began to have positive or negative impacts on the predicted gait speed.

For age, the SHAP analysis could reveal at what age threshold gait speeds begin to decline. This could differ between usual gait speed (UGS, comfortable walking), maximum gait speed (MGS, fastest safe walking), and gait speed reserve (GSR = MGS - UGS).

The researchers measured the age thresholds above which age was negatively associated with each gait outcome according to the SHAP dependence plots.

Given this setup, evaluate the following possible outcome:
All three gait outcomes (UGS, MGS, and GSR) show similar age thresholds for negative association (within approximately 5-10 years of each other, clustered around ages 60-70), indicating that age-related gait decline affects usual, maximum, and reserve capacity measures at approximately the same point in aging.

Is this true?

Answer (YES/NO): YES